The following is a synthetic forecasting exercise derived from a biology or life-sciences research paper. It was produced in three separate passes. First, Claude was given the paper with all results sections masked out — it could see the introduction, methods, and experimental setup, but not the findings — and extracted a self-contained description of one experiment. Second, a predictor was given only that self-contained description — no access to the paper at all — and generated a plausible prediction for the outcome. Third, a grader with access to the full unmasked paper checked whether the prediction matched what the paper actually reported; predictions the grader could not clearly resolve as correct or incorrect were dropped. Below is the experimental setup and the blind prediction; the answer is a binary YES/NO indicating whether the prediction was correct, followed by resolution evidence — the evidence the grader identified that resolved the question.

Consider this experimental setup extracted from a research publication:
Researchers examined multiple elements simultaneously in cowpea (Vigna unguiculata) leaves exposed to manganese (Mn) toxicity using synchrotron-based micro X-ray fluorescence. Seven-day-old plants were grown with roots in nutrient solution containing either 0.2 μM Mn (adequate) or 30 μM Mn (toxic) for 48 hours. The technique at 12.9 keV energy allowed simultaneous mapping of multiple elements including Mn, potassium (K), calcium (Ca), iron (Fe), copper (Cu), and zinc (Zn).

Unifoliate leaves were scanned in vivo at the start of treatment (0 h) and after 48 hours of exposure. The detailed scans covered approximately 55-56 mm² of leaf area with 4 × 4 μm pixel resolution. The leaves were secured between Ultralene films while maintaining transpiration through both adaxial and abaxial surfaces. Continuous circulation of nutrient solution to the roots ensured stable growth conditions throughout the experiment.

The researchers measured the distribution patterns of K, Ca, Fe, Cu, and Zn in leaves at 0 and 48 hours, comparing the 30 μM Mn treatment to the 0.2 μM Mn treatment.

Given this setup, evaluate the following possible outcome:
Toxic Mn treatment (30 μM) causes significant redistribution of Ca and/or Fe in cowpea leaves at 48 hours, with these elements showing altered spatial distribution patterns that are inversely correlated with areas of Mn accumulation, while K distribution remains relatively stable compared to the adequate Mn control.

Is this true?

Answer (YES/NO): NO